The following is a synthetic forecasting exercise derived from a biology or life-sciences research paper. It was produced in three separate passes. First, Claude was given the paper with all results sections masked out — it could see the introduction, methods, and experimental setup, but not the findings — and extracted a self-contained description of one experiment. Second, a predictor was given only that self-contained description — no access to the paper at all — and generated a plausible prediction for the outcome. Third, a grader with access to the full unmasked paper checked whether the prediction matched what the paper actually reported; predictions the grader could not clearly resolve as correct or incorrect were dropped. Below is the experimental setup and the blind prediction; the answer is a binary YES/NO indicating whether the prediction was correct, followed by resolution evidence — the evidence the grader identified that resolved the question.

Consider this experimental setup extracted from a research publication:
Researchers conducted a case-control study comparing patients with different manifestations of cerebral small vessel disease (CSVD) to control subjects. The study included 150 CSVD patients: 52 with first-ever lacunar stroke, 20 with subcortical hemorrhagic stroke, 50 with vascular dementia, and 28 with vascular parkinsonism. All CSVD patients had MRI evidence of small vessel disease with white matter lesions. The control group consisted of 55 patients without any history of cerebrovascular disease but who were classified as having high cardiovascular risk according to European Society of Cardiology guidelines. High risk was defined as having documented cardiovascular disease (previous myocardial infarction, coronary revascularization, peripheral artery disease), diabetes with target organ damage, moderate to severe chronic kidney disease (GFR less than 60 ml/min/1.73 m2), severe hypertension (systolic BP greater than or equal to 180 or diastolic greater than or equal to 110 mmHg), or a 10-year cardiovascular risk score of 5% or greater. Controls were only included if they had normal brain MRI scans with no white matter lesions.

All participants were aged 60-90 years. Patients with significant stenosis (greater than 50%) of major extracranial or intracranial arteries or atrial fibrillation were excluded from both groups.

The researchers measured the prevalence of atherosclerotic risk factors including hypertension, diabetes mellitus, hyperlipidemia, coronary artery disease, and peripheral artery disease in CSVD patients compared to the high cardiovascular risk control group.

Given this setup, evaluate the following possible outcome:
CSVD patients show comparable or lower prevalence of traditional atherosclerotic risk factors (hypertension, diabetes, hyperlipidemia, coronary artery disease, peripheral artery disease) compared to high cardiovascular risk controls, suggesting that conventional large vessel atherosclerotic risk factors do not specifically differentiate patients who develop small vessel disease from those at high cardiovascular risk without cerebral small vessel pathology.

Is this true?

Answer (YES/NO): NO